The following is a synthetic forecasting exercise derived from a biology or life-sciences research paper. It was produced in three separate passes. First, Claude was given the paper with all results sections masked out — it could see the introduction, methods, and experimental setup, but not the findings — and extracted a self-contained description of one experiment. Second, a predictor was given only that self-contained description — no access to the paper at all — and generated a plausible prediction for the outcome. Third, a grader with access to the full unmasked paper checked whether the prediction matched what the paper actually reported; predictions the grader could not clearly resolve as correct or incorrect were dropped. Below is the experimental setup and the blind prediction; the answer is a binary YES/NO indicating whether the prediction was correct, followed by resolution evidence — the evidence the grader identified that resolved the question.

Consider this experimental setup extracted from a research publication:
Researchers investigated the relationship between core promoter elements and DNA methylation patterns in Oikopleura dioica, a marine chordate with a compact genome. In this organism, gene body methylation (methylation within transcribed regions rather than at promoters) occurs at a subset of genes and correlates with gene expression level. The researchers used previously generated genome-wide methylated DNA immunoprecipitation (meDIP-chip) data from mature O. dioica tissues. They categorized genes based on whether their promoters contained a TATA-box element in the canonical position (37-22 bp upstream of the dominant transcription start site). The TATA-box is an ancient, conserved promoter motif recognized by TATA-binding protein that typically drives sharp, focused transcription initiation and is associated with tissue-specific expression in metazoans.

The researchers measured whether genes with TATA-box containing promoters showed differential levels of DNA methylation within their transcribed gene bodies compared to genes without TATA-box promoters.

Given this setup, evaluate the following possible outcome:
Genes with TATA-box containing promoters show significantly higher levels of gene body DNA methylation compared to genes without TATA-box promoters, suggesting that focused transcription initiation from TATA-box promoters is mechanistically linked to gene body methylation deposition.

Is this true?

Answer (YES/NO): YES